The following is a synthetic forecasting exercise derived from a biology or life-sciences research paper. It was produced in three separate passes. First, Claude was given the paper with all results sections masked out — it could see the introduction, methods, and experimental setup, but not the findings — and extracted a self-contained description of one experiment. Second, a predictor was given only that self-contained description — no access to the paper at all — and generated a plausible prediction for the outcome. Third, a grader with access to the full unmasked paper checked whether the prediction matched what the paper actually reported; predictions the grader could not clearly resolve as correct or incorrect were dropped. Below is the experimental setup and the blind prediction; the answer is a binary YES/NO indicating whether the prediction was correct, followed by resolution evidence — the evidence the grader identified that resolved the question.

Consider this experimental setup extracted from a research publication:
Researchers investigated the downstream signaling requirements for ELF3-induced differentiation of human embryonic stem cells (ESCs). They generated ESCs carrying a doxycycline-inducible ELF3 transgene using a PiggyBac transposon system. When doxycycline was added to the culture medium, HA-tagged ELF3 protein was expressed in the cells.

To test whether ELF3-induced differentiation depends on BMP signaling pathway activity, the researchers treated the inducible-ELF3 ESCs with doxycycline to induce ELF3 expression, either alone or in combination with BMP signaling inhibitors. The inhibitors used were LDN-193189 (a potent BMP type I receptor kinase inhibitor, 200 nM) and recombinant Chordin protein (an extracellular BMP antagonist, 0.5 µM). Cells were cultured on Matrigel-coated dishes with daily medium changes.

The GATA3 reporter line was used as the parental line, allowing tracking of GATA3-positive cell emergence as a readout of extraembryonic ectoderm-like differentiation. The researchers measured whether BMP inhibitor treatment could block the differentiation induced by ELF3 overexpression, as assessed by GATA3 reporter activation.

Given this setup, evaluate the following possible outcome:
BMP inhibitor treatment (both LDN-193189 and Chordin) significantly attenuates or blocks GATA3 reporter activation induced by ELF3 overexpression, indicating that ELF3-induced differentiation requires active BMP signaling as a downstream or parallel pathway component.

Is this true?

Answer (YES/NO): YES